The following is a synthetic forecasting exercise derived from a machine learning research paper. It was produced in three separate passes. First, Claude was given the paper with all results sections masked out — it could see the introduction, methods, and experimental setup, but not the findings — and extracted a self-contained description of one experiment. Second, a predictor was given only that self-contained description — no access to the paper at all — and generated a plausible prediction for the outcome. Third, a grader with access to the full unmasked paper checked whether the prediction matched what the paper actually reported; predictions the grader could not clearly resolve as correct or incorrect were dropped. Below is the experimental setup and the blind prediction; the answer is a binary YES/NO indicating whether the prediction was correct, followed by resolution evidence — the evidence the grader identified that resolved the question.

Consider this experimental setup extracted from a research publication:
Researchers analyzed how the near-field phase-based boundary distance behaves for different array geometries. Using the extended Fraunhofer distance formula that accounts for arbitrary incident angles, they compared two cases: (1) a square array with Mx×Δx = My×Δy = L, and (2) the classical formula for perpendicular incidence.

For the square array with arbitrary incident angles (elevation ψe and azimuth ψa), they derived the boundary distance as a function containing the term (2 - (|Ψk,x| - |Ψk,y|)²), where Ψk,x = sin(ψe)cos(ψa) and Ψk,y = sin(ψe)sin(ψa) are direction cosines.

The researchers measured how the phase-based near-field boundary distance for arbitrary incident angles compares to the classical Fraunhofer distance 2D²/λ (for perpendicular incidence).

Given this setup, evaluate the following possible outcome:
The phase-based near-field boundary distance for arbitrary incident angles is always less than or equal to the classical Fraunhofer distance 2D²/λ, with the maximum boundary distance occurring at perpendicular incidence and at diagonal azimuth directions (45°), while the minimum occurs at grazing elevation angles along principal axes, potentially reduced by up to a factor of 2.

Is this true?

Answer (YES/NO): YES